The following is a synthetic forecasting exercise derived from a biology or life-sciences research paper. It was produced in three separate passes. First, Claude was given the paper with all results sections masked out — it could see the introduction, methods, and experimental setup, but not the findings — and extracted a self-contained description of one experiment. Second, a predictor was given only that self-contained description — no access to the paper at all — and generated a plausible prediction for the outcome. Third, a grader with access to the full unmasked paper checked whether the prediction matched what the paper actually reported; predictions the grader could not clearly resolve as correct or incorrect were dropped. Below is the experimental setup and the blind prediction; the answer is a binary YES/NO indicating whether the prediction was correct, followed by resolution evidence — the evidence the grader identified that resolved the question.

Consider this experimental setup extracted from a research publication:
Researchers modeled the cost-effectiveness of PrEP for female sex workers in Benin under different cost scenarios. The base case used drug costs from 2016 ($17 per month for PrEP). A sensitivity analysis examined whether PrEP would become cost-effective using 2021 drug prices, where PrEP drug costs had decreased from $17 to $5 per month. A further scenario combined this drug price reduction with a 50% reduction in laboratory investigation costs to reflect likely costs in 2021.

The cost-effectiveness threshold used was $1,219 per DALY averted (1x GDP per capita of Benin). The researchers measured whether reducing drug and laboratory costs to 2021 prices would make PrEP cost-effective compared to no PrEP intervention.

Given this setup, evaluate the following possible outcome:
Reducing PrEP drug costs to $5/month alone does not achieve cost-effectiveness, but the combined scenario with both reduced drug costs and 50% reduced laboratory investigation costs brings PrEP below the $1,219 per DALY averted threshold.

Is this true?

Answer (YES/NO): NO